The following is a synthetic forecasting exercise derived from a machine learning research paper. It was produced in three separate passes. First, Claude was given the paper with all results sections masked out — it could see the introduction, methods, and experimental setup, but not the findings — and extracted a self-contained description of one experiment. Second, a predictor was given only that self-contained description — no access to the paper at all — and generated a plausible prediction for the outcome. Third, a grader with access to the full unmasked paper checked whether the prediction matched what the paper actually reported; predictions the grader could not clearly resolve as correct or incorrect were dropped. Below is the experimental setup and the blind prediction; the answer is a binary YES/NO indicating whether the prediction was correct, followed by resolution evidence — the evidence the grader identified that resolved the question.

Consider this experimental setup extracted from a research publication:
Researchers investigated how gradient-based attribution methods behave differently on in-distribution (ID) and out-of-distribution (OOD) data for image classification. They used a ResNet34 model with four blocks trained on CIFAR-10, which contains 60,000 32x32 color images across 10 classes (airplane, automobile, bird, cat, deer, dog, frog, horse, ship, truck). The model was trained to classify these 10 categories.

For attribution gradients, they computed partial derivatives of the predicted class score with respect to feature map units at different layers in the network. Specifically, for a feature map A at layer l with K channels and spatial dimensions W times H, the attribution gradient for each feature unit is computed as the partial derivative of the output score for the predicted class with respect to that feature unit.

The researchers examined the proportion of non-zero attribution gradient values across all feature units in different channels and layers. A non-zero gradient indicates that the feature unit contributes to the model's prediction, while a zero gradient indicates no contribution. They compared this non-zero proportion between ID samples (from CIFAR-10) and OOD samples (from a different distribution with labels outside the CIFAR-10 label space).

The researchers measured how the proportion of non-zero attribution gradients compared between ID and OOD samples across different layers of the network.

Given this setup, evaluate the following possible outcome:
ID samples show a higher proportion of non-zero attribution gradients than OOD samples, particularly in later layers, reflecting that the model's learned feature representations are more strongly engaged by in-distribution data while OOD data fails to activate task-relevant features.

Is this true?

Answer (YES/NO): NO